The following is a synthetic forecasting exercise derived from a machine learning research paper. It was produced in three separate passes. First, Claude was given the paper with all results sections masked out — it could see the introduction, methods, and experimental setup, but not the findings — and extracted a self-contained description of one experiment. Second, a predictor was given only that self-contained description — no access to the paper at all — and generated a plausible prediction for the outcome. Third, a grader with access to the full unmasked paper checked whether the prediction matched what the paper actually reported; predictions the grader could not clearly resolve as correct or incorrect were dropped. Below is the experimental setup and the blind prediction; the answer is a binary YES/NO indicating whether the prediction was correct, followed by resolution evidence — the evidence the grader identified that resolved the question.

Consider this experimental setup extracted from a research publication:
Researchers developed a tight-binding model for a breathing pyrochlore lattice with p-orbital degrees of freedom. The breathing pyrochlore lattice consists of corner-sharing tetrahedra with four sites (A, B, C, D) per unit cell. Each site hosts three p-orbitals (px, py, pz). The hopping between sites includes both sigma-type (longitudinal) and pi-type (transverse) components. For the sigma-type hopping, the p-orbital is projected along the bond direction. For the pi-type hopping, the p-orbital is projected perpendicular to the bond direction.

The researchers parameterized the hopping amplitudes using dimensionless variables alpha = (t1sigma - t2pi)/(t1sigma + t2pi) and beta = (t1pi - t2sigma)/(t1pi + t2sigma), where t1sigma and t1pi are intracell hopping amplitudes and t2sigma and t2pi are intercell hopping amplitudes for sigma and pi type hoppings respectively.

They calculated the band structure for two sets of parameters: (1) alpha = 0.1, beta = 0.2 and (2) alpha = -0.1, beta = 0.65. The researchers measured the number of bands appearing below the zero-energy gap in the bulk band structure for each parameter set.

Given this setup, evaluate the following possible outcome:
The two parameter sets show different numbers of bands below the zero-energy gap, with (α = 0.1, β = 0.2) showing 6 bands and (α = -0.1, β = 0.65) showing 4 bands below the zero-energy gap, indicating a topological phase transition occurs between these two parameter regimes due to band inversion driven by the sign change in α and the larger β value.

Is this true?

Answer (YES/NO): NO